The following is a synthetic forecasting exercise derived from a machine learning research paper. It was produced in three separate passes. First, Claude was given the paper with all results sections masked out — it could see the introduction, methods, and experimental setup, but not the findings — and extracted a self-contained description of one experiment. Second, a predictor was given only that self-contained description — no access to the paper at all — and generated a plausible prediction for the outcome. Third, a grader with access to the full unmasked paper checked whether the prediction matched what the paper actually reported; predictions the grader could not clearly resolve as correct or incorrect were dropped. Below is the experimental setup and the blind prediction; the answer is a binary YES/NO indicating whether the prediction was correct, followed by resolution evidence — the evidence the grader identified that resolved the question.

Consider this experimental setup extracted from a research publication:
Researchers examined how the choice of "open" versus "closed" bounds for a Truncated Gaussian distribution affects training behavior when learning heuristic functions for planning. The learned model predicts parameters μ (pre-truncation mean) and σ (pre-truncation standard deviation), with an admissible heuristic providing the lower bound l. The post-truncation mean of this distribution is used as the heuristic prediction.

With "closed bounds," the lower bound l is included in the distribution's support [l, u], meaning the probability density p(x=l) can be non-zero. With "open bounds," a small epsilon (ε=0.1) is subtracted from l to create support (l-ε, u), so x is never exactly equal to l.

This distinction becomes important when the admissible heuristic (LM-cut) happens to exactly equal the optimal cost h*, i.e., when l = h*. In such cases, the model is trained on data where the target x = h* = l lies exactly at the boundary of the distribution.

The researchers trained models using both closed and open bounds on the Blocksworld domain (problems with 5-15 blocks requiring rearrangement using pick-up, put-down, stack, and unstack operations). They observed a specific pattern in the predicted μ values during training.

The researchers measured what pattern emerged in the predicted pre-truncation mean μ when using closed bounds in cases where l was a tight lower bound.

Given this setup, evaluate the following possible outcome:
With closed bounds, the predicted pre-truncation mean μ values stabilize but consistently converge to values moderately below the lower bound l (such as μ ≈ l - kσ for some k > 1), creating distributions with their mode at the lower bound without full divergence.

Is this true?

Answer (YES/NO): NO